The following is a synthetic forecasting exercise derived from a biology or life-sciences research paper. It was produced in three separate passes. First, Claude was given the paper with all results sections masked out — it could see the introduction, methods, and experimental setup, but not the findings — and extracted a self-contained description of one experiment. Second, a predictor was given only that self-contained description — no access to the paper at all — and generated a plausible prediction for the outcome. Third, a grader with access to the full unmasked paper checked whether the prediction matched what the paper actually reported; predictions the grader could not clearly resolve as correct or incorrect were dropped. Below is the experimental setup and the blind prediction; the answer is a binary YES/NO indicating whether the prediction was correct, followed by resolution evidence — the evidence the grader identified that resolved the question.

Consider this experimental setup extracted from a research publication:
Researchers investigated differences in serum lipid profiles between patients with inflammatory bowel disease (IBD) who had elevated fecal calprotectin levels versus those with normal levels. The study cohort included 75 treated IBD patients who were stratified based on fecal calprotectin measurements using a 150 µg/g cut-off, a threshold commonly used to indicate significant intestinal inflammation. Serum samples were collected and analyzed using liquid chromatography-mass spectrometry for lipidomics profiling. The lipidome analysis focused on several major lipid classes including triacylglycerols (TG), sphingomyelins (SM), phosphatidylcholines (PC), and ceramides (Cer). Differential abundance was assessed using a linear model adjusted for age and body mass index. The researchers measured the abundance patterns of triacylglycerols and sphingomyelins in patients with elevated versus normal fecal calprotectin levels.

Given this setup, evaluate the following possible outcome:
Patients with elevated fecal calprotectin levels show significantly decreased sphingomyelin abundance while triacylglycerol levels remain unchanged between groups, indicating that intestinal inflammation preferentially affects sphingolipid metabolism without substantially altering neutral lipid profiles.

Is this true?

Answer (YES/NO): NO